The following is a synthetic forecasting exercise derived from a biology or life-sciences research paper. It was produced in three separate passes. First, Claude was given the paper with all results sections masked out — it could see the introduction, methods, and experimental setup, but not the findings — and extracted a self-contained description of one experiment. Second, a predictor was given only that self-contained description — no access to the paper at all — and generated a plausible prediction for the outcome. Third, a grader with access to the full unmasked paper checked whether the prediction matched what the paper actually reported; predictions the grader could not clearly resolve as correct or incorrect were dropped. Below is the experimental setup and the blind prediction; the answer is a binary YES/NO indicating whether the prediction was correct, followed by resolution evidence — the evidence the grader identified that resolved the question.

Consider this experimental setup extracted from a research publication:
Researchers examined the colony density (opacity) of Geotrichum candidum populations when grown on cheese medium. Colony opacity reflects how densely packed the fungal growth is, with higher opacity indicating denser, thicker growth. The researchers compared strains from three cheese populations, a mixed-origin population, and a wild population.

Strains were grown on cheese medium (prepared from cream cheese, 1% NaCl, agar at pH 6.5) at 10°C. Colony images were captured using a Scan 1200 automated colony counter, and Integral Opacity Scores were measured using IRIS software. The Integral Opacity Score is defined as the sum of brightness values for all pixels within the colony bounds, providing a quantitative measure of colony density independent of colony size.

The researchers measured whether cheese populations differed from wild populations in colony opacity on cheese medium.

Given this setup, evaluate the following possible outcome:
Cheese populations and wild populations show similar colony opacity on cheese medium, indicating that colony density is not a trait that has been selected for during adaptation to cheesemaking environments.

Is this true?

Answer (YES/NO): NO